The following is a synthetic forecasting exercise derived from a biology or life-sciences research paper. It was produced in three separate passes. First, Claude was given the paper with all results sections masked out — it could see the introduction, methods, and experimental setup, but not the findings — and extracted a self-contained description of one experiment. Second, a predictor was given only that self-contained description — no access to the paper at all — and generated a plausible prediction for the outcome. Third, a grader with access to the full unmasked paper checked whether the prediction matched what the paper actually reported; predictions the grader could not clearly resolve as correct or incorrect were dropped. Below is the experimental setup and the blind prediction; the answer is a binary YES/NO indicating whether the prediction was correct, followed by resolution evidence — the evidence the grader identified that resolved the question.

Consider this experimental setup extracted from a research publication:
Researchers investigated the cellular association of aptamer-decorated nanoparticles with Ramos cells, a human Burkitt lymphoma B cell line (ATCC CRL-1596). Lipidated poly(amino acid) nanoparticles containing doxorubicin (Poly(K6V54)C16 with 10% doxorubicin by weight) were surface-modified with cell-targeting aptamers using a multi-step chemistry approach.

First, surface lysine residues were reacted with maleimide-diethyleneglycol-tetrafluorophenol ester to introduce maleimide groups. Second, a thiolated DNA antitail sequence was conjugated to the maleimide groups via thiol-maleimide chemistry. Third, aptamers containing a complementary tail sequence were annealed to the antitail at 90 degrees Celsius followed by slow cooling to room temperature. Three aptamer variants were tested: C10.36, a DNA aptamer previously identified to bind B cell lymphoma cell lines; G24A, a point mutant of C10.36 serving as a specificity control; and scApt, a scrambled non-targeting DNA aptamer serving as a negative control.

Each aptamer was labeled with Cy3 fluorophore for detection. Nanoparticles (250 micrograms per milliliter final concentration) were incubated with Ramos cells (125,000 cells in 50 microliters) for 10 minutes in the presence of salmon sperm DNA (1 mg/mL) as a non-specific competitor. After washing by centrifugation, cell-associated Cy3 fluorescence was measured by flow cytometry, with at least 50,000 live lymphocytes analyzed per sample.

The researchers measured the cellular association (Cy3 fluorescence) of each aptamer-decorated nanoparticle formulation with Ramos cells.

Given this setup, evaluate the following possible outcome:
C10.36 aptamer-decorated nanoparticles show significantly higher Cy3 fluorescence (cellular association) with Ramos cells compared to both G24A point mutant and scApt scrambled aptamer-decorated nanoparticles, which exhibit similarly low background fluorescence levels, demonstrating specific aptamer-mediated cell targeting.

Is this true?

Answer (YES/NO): YES